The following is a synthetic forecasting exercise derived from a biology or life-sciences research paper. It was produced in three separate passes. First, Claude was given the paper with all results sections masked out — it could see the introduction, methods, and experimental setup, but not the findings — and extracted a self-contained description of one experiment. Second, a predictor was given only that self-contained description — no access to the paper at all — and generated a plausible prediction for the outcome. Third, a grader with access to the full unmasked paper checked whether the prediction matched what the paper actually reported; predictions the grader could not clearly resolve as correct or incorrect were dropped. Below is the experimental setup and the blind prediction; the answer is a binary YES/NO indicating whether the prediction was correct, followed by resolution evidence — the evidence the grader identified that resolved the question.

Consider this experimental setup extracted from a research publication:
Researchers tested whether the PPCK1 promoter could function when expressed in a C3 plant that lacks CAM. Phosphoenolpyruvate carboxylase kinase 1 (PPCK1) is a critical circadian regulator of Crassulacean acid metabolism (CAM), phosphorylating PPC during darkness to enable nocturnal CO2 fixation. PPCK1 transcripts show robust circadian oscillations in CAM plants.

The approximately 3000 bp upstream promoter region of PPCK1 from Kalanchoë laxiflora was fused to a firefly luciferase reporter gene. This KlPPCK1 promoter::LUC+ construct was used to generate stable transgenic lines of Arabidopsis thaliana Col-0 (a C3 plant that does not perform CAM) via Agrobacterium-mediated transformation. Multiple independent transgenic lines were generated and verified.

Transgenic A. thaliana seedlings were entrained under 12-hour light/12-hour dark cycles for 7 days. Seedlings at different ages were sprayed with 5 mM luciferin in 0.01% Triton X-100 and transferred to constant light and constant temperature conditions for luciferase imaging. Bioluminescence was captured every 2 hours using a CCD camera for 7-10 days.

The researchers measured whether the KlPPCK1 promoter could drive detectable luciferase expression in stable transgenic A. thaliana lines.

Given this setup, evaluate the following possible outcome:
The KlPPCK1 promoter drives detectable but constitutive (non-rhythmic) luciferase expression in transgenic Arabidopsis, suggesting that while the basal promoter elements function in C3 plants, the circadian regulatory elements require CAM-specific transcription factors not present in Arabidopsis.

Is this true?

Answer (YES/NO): NO